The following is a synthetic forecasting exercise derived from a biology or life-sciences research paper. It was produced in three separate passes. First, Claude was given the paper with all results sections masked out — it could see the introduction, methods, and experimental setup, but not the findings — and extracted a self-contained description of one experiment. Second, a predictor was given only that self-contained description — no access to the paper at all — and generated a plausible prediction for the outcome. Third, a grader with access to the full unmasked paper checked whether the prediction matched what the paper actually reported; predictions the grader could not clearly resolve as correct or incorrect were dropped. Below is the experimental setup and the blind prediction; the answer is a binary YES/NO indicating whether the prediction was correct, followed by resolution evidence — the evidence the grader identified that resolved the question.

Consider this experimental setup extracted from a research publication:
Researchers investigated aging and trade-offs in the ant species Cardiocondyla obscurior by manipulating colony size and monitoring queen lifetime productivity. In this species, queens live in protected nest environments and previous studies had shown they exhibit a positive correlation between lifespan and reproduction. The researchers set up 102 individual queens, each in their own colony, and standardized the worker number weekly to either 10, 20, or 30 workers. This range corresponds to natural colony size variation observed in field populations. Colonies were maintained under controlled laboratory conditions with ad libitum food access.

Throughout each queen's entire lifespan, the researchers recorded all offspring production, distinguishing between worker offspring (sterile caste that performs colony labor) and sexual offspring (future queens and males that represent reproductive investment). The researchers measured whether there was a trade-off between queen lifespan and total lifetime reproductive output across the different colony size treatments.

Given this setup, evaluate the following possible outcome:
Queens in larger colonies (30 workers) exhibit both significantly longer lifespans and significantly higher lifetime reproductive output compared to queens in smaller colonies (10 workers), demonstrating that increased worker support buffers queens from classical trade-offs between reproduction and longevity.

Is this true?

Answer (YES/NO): NO